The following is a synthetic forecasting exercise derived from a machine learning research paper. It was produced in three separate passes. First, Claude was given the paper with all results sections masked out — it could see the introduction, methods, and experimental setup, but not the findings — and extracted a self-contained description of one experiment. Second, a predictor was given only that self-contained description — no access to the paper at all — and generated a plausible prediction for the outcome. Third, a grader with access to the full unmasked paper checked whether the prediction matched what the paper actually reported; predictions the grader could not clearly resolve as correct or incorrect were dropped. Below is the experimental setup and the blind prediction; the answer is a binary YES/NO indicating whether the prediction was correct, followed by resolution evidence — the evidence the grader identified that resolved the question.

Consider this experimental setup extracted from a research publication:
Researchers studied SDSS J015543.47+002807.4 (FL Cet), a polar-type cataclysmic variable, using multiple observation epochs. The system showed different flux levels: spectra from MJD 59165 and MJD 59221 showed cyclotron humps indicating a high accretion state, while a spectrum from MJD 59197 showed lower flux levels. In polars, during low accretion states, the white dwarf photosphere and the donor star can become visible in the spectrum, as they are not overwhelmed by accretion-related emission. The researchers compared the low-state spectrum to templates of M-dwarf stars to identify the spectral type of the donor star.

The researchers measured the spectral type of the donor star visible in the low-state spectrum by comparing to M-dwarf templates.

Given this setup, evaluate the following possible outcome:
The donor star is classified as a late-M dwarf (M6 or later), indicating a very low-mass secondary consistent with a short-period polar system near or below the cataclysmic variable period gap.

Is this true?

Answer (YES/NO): YES